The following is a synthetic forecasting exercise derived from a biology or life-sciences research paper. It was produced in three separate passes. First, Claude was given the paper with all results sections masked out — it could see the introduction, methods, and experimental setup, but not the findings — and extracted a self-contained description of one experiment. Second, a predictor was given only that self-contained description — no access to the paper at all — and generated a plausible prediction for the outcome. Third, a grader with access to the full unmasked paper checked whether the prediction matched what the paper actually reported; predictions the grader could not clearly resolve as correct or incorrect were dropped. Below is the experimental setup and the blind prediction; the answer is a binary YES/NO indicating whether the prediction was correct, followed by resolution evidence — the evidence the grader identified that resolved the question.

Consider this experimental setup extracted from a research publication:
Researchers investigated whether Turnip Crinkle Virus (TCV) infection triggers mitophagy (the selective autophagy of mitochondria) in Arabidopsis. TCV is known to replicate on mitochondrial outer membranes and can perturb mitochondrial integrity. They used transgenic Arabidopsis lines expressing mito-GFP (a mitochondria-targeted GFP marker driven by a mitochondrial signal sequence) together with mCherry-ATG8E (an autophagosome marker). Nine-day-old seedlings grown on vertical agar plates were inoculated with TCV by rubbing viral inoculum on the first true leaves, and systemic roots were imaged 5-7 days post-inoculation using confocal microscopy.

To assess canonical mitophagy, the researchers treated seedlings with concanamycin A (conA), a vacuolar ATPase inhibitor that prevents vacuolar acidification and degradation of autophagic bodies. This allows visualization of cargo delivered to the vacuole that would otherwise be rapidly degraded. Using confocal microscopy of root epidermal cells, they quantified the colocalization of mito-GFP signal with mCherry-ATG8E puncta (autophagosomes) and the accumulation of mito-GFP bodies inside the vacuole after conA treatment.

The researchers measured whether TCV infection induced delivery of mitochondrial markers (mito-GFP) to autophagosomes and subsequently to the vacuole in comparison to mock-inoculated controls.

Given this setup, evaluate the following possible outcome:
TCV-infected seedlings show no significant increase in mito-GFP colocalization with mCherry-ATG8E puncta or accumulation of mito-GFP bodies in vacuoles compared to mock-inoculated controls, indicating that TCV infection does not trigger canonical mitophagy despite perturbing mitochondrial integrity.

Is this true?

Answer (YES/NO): YES